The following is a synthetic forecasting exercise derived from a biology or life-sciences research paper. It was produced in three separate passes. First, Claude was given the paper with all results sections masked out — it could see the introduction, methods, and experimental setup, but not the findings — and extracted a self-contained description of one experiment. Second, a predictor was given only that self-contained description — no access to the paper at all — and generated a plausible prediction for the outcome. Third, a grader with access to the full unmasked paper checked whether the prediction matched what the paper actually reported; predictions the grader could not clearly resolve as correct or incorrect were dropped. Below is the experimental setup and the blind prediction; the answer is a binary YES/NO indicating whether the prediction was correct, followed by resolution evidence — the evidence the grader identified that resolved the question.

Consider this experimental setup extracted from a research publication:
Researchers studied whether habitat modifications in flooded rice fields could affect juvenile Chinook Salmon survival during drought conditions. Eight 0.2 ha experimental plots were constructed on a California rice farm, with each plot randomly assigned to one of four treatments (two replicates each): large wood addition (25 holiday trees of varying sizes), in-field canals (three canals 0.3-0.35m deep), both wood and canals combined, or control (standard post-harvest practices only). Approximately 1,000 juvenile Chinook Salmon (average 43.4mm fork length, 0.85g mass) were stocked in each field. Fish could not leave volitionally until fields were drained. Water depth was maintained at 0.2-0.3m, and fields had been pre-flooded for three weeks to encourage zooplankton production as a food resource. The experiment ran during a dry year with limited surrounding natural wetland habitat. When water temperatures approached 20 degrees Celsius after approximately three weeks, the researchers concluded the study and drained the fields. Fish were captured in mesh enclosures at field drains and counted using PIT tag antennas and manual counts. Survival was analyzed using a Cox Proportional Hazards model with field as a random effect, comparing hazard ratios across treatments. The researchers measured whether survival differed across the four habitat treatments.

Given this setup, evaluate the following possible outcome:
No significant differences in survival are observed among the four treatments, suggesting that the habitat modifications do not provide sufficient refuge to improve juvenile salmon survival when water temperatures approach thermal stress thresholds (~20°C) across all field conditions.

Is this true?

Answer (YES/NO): YES